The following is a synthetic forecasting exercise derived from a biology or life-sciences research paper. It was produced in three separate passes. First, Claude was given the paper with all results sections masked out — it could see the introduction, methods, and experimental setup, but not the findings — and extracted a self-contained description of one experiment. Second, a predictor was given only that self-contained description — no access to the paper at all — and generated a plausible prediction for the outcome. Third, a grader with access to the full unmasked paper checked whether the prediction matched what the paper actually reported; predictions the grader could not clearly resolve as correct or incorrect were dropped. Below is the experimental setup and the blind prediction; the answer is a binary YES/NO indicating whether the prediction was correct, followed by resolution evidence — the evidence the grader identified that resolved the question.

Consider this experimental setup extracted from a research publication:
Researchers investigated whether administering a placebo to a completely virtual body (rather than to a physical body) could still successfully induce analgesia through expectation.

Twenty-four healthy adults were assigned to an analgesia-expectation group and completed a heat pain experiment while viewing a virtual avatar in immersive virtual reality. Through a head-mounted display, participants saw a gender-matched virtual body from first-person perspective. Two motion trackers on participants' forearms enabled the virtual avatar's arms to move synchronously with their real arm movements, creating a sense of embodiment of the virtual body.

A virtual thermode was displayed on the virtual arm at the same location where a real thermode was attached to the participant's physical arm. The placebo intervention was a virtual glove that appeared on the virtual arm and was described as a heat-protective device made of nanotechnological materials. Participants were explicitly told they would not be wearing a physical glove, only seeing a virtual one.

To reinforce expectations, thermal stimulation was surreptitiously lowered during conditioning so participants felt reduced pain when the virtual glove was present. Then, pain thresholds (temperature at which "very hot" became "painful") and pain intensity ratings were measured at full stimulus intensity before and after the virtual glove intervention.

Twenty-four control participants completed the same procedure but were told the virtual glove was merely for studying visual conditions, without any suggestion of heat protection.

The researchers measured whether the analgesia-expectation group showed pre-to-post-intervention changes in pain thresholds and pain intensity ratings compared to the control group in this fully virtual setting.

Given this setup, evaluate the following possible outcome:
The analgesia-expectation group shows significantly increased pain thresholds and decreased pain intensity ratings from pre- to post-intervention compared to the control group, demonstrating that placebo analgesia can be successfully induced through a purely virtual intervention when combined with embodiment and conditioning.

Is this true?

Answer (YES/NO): YES